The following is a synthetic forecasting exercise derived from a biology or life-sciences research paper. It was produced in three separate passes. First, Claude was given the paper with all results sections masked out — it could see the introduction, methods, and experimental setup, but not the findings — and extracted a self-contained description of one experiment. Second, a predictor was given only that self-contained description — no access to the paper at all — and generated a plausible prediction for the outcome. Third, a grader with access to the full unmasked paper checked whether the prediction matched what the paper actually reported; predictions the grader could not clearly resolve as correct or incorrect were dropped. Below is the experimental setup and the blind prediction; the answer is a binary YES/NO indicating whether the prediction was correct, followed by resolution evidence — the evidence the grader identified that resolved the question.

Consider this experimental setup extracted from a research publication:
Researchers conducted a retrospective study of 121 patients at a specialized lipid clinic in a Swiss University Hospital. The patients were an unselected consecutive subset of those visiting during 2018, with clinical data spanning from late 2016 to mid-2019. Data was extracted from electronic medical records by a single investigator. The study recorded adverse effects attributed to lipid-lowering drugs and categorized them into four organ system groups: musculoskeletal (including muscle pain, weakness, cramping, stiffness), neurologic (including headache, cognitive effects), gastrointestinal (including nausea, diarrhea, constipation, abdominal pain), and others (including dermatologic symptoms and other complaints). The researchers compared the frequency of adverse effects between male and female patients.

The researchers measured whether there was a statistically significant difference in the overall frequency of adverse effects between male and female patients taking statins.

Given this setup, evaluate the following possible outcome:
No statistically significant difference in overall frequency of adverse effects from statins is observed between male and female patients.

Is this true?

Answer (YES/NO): YES